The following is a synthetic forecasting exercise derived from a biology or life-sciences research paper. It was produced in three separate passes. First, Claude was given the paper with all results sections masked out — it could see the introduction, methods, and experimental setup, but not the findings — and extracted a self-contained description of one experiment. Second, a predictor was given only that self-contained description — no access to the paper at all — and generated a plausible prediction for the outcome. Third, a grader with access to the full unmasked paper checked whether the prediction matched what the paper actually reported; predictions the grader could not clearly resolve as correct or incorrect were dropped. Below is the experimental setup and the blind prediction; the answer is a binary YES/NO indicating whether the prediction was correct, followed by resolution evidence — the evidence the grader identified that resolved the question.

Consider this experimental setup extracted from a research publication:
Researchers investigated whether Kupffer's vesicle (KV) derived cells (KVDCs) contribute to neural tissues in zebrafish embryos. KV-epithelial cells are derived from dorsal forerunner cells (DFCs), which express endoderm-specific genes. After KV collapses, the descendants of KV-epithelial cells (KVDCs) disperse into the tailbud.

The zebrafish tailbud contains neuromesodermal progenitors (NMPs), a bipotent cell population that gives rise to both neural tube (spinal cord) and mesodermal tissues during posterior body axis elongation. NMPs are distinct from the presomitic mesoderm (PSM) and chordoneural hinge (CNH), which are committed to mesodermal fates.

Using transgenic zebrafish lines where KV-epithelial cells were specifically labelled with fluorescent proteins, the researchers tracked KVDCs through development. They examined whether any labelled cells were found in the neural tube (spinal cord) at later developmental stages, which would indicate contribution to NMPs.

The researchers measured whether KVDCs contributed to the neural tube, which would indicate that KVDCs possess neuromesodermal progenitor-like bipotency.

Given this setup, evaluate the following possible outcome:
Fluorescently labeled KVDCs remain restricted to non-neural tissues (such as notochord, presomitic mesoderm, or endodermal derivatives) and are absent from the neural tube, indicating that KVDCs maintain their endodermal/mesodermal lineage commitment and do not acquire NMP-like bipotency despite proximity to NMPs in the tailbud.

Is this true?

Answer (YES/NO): YES